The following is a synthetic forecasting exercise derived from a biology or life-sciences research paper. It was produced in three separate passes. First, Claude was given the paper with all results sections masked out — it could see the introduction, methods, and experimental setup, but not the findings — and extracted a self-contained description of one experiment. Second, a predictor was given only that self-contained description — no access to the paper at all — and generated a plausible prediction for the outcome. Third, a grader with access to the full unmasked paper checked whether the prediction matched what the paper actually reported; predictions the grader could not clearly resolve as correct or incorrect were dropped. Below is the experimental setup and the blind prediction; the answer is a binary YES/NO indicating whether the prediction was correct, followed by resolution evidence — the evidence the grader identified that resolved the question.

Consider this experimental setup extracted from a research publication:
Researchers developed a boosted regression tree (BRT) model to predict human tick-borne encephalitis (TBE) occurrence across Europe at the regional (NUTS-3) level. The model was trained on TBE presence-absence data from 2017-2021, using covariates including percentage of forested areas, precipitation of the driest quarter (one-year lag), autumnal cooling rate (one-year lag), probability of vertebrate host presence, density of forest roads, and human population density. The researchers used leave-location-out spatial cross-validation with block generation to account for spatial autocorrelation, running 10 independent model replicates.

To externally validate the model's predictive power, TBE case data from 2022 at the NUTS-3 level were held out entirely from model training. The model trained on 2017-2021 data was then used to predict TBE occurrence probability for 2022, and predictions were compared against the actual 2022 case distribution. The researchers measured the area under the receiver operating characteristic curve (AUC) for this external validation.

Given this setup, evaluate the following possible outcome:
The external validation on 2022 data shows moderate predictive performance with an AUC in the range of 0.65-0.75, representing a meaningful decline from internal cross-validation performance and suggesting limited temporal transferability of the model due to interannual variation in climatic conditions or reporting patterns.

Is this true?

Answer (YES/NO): NO